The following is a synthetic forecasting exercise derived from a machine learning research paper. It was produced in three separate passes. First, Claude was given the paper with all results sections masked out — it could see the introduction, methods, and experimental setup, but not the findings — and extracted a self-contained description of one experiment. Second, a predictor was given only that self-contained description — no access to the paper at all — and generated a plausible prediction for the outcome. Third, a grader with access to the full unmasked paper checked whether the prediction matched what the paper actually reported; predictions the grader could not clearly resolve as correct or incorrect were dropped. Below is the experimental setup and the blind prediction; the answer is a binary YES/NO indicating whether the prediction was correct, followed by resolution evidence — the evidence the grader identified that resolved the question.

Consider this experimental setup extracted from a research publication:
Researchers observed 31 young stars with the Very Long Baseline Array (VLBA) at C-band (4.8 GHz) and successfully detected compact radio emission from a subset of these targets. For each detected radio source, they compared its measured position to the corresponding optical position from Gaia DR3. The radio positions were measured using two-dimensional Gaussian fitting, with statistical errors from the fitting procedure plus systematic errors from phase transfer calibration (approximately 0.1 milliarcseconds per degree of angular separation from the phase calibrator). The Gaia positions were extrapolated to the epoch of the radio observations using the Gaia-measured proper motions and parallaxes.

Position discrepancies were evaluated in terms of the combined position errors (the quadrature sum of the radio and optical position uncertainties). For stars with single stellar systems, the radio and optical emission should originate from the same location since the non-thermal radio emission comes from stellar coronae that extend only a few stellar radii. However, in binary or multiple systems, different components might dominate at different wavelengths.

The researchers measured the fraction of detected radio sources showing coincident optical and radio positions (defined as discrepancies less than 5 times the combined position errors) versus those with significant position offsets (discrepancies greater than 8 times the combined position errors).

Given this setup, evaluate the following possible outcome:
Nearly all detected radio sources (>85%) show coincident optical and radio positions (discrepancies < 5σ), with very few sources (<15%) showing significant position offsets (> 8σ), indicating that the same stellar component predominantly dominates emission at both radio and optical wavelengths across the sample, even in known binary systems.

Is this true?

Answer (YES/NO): NO